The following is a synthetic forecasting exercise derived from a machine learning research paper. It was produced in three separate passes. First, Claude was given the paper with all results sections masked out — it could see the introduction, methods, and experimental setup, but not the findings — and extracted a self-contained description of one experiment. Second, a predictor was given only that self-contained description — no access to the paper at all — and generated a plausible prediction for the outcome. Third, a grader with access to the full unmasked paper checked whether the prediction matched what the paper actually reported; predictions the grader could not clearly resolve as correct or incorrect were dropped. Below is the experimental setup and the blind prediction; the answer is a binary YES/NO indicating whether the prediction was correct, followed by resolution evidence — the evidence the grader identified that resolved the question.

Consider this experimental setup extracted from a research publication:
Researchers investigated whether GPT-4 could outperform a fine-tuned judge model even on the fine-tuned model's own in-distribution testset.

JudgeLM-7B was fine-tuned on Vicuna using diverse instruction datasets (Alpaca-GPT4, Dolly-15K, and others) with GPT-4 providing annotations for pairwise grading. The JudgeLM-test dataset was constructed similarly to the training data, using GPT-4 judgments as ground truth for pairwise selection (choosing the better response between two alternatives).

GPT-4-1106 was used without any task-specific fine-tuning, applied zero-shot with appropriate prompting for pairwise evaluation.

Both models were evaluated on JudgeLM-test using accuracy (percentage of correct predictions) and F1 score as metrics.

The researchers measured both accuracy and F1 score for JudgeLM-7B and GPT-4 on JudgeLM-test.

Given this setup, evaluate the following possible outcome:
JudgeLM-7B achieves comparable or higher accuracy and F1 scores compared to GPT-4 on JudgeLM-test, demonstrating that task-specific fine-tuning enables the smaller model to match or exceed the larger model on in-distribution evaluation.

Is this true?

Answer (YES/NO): NO